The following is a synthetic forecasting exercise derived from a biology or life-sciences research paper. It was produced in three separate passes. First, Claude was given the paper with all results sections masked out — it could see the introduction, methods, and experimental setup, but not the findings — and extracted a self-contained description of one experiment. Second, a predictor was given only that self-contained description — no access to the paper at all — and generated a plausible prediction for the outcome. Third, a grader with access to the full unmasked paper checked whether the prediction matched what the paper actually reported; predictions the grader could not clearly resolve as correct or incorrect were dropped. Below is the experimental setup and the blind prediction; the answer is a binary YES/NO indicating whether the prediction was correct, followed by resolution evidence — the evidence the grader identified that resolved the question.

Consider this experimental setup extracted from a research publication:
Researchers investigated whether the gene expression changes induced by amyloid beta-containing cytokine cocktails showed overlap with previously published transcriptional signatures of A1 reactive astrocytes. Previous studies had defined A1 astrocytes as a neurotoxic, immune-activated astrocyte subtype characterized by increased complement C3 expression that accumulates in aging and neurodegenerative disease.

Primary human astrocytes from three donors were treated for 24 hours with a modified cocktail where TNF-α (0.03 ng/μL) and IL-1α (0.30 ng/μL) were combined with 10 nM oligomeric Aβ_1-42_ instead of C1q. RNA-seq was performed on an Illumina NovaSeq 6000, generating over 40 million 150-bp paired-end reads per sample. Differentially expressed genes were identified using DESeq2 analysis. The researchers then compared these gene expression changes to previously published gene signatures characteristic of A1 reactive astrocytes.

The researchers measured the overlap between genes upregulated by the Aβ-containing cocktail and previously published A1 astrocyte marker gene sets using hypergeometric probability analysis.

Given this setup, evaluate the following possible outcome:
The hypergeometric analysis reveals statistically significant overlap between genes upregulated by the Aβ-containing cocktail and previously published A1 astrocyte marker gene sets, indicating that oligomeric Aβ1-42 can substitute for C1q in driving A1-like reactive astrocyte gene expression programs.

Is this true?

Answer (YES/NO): YES